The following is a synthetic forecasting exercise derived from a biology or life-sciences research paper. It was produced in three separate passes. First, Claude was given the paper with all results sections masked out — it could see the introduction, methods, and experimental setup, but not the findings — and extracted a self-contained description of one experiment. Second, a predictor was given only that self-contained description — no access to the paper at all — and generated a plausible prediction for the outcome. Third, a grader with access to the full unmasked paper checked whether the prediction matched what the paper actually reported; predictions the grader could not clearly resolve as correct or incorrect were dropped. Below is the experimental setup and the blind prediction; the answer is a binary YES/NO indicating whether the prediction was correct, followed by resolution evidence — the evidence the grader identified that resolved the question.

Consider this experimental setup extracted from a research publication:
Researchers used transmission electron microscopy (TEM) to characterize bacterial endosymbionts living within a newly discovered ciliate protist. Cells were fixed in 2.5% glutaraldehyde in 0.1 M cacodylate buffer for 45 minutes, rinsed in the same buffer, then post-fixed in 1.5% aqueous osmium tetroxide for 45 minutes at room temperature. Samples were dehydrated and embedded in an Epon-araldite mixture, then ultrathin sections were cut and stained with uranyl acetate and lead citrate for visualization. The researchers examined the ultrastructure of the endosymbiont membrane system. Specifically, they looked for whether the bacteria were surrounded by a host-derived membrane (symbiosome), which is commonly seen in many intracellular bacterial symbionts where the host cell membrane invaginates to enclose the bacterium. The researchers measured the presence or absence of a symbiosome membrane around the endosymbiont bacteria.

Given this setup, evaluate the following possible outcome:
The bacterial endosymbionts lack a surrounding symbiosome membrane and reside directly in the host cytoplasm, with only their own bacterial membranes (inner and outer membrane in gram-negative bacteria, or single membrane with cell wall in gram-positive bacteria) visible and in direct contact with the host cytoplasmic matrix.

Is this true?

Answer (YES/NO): YES